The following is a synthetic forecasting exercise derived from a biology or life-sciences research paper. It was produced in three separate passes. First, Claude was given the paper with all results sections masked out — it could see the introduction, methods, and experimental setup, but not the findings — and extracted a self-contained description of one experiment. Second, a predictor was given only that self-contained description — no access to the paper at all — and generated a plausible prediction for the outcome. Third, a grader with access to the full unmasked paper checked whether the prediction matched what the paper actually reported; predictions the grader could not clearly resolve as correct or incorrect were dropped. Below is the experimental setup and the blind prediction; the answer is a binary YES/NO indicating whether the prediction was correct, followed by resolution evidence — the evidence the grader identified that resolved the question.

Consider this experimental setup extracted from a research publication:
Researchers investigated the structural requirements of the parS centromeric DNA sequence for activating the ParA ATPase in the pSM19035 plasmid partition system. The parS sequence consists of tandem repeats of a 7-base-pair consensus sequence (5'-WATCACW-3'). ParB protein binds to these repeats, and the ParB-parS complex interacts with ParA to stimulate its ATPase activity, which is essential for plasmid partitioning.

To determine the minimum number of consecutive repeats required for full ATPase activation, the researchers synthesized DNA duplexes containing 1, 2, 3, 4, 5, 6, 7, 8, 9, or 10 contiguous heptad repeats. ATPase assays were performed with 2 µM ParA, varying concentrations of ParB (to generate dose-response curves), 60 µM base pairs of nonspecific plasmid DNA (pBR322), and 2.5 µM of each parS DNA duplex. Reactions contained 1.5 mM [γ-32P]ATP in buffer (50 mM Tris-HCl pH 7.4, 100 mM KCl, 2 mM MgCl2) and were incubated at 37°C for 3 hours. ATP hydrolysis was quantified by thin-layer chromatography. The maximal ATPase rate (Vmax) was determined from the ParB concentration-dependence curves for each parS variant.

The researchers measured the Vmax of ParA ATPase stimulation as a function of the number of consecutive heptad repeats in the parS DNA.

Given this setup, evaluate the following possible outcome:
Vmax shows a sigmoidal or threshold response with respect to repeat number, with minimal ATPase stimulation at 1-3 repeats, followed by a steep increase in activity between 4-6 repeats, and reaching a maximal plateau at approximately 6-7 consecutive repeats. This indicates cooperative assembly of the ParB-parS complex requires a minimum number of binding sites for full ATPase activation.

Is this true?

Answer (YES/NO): NO